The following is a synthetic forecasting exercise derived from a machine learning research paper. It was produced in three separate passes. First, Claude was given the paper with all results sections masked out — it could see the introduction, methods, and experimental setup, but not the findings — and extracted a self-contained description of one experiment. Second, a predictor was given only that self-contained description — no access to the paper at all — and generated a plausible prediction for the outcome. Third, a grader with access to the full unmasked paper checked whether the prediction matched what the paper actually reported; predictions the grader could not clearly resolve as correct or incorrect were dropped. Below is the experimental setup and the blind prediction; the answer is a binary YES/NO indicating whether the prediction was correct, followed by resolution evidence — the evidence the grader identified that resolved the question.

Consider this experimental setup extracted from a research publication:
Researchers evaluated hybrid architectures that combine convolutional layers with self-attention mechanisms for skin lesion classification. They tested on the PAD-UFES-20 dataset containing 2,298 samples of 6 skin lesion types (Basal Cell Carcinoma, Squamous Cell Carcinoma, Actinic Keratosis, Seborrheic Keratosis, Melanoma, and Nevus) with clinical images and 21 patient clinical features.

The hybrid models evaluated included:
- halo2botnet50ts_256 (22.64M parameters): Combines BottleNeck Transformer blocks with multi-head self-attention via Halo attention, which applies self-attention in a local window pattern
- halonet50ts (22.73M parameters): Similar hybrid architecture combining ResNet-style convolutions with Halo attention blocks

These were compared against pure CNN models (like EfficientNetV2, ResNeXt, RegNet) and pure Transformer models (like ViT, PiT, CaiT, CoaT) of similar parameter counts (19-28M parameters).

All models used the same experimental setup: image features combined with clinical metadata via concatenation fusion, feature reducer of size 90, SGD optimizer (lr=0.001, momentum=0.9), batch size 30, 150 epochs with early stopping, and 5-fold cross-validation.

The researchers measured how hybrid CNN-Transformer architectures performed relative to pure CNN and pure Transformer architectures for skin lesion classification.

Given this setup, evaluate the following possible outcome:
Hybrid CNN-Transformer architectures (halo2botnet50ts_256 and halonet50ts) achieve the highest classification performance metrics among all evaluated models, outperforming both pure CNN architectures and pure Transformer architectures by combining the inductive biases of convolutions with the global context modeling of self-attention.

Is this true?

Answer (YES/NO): NO